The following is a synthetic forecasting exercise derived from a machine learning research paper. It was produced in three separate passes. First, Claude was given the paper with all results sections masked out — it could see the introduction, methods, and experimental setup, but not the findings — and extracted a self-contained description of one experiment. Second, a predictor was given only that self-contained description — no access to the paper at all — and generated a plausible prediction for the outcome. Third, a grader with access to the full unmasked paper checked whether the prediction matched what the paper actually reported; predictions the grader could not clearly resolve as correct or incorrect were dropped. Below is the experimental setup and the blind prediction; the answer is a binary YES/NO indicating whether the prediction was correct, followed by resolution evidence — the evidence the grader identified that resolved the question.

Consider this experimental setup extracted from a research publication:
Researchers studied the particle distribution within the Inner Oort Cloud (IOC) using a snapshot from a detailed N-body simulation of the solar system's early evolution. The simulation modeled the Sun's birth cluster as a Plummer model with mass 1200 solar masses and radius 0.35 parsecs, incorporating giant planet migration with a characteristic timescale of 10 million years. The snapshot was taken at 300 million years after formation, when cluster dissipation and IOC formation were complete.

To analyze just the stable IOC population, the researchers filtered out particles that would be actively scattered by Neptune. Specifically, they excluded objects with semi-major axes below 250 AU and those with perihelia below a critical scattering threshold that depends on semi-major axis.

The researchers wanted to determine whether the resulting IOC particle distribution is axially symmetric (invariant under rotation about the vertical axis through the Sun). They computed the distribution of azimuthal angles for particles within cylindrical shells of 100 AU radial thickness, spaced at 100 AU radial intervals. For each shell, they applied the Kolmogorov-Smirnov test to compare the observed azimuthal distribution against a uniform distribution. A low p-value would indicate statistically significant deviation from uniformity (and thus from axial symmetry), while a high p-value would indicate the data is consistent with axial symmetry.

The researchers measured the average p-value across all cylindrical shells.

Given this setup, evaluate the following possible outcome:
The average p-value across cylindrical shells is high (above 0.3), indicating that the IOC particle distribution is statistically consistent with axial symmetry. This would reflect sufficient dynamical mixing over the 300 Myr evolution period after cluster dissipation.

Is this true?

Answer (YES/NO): YES